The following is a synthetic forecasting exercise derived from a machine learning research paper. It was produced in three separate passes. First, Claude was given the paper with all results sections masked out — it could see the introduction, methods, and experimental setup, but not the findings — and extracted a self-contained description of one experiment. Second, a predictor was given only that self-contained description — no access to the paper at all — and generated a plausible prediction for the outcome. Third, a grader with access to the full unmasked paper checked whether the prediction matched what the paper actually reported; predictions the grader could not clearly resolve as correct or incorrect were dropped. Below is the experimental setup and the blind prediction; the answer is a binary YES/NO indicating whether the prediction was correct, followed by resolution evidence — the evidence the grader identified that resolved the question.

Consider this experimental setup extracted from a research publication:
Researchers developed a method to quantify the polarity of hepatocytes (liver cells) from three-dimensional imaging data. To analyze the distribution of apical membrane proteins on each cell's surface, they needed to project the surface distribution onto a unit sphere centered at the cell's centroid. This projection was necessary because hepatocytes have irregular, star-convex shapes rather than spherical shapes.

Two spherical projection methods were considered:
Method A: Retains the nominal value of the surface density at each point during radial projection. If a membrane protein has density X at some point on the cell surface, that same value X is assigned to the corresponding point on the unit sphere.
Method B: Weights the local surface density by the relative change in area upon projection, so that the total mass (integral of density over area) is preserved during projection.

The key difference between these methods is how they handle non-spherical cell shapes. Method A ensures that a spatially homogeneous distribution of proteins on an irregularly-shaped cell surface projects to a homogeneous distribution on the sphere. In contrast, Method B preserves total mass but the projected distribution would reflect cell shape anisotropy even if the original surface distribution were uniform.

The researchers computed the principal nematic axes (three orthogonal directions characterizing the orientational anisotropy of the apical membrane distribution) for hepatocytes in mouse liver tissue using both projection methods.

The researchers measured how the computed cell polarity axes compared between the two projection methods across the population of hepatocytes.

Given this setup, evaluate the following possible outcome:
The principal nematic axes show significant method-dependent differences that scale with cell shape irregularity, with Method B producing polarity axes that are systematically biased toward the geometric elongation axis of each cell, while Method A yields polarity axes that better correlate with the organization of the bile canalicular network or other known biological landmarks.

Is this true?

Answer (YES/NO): NO